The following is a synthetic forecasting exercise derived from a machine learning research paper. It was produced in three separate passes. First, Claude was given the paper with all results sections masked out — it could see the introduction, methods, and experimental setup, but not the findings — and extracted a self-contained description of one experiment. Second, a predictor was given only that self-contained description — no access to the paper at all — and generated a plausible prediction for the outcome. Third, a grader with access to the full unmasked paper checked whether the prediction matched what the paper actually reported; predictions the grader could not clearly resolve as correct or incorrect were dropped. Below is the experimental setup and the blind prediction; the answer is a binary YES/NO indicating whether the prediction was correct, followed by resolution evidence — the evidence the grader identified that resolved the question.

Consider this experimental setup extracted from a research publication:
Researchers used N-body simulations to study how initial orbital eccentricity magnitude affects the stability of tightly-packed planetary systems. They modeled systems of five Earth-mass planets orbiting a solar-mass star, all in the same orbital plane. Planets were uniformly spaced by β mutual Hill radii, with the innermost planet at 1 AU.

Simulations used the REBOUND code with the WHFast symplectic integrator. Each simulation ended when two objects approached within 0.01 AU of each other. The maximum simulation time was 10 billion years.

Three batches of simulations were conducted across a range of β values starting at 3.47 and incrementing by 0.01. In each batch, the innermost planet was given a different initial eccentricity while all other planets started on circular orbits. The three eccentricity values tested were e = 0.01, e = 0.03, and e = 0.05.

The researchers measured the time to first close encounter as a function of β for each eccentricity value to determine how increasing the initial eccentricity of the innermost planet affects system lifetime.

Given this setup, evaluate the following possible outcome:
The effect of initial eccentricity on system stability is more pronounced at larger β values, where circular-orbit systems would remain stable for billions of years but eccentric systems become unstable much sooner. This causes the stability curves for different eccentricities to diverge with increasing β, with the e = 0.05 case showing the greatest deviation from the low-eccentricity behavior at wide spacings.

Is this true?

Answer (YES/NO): YES